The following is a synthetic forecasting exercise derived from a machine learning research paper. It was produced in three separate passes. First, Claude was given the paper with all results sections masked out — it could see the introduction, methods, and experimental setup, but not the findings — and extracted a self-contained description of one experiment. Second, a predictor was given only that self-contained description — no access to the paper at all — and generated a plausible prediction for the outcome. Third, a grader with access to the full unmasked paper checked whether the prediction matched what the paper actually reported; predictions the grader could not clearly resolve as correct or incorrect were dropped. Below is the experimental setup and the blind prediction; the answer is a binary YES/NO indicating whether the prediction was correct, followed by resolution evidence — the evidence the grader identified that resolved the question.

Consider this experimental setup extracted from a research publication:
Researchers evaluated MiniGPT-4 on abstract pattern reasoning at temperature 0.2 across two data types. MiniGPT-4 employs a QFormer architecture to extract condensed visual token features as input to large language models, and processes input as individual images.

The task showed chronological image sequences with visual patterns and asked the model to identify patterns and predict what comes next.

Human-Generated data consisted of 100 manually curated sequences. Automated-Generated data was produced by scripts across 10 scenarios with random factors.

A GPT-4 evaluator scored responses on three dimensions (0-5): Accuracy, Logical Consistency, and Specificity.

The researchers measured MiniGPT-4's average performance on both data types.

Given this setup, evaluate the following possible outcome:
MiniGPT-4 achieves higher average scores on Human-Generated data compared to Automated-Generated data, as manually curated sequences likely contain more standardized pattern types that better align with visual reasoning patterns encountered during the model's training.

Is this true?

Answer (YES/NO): YES